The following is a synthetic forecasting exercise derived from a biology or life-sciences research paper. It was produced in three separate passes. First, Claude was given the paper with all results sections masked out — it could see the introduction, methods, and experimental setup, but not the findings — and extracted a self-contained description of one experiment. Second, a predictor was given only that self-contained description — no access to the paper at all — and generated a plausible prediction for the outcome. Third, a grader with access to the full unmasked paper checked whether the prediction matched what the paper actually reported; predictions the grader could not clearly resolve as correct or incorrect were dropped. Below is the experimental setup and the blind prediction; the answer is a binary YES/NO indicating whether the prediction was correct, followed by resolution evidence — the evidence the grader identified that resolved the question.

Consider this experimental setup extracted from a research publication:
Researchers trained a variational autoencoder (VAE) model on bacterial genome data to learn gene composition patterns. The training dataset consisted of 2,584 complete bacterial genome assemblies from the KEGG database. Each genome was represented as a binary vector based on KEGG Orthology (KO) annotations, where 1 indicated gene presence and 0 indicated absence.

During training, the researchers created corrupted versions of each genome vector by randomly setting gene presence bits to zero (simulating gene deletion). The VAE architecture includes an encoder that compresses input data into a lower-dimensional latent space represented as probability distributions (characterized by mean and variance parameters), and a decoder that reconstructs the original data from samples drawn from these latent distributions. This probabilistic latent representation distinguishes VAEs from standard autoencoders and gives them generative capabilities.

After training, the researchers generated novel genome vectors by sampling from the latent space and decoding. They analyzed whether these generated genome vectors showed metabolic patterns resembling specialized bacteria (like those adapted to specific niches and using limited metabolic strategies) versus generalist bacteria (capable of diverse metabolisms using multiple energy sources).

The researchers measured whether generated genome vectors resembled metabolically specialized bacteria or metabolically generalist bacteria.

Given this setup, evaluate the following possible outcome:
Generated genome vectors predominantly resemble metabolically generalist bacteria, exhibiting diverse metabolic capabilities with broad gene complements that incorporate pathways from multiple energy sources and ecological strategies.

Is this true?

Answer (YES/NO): NO